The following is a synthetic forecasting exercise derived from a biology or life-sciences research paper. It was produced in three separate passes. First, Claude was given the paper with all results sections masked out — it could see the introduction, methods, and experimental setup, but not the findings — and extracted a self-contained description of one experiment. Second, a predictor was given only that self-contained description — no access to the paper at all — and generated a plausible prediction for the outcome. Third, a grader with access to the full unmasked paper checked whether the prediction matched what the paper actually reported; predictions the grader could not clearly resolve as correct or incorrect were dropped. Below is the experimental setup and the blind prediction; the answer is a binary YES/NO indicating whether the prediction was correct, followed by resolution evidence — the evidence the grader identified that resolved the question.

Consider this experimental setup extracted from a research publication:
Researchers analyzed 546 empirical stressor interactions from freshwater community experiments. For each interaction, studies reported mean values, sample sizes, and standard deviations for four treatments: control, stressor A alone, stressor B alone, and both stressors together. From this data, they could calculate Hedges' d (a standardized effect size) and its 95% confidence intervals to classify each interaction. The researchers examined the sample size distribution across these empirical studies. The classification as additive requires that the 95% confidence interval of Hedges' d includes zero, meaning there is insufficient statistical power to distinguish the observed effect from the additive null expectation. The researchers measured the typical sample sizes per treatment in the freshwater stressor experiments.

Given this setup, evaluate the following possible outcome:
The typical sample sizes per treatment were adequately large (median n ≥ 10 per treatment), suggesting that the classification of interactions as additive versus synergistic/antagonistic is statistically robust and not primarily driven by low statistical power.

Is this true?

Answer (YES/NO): NO